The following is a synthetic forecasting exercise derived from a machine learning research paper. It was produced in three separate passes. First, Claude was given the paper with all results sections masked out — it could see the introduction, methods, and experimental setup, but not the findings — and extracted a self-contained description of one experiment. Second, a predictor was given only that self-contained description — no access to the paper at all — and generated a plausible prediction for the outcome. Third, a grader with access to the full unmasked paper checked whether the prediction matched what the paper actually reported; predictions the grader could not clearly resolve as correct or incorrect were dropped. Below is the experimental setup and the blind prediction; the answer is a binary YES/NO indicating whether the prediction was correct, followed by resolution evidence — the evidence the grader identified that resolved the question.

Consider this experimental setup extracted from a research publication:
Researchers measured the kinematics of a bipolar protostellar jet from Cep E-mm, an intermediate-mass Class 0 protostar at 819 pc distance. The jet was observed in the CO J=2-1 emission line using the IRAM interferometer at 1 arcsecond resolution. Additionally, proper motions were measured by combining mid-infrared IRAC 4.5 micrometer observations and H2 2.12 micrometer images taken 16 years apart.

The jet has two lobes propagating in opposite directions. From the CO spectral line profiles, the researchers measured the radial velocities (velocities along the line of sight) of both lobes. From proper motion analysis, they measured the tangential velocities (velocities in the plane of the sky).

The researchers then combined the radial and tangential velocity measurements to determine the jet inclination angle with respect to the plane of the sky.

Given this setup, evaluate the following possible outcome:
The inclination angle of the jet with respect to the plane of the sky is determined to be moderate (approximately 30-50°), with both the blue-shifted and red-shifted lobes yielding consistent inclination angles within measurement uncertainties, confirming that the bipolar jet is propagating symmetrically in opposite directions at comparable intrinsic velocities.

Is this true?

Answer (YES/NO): NO